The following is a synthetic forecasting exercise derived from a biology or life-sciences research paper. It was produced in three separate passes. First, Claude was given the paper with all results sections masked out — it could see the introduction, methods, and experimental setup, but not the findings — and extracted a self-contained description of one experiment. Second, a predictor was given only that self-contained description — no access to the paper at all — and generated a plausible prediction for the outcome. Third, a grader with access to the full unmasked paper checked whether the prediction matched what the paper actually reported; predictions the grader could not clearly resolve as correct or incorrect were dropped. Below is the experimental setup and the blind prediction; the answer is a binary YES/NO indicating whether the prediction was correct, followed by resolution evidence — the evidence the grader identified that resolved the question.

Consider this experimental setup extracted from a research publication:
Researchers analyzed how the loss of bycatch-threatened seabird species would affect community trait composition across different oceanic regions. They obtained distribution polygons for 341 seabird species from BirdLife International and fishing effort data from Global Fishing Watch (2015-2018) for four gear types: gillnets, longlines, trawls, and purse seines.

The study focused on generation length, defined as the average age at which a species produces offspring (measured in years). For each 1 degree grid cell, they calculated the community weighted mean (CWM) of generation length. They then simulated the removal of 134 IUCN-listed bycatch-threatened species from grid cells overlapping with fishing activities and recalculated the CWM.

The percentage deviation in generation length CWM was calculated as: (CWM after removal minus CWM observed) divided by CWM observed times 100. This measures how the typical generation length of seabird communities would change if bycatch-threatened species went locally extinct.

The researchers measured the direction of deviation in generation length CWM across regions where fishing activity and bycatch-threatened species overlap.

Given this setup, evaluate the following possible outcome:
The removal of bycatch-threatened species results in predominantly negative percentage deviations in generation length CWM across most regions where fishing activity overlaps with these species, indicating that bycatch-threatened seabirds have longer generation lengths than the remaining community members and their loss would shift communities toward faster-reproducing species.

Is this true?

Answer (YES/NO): YES